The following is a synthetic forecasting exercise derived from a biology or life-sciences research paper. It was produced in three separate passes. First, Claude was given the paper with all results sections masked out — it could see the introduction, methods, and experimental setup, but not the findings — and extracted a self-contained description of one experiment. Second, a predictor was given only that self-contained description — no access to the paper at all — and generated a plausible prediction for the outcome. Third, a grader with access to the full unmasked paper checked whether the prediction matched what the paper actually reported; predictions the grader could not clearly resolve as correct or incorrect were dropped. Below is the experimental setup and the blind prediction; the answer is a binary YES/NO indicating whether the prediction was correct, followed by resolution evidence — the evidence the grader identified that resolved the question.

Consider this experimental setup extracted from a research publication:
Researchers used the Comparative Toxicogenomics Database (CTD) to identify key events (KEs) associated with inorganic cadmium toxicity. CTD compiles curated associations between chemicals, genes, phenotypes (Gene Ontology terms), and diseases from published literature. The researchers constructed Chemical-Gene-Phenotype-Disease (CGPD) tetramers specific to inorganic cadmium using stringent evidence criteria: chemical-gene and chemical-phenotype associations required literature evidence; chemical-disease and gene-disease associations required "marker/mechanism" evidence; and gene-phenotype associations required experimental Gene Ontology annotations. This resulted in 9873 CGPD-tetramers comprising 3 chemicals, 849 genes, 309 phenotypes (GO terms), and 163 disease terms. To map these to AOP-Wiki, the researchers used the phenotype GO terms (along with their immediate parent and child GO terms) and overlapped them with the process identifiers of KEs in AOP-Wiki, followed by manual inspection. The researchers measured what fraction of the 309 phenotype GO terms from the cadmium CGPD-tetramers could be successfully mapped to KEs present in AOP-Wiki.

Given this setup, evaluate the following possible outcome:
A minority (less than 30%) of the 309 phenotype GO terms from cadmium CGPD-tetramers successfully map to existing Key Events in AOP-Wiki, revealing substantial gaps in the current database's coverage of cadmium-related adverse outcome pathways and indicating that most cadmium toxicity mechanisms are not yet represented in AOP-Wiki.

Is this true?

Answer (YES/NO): YES